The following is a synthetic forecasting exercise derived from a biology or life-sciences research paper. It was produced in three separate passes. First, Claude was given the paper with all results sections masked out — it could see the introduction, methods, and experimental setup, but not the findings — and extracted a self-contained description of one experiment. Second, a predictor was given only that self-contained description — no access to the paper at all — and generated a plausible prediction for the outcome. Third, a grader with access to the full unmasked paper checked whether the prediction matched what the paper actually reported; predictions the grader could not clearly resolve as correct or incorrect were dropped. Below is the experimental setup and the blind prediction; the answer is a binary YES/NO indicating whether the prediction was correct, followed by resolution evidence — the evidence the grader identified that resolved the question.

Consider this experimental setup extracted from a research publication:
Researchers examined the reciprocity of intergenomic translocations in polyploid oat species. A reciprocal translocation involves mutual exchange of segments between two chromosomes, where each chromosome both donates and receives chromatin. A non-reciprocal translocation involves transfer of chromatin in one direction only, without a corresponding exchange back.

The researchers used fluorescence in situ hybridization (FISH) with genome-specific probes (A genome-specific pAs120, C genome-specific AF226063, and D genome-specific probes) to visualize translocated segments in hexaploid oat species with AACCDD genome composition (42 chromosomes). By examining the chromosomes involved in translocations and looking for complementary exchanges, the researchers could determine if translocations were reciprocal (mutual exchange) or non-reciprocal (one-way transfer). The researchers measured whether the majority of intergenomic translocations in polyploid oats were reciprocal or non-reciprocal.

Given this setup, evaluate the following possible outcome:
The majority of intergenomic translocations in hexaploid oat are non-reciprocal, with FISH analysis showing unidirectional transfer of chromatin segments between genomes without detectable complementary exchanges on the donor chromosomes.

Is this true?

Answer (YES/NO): YES